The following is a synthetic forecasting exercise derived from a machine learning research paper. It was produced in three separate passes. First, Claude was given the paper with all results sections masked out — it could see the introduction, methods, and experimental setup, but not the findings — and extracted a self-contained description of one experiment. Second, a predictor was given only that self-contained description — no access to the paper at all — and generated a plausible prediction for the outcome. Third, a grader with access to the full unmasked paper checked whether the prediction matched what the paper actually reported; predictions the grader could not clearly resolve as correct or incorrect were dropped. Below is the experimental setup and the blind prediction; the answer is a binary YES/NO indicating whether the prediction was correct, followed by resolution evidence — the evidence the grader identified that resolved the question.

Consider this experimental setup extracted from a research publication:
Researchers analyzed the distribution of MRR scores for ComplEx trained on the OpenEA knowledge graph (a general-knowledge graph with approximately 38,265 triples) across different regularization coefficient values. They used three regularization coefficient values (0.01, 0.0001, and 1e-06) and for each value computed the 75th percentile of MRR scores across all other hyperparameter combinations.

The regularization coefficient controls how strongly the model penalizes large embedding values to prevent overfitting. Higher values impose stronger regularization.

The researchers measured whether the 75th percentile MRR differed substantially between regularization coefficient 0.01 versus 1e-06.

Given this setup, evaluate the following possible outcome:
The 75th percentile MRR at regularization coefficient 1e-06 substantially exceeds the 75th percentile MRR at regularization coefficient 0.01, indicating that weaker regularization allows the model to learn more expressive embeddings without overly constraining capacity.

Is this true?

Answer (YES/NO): NO